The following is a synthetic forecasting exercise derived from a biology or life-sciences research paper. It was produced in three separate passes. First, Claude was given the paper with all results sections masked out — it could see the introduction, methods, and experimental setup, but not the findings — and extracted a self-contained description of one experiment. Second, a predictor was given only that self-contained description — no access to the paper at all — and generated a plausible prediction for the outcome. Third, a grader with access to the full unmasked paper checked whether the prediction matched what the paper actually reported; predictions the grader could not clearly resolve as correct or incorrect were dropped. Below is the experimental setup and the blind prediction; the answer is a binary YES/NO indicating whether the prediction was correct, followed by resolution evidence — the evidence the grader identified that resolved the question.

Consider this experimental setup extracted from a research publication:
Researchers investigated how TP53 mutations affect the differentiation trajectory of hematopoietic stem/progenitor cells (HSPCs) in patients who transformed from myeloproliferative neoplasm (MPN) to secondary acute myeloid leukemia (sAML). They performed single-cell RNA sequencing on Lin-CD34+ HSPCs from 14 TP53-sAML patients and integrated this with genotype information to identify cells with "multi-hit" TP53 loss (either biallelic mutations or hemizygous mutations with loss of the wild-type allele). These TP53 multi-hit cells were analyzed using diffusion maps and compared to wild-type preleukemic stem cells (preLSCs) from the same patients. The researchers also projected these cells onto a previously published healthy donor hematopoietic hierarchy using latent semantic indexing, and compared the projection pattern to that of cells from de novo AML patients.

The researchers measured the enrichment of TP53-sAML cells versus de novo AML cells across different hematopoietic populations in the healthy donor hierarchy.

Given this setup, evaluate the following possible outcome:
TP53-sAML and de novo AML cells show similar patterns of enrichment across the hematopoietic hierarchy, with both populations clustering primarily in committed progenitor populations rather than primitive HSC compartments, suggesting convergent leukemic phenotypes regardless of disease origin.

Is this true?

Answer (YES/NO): NO